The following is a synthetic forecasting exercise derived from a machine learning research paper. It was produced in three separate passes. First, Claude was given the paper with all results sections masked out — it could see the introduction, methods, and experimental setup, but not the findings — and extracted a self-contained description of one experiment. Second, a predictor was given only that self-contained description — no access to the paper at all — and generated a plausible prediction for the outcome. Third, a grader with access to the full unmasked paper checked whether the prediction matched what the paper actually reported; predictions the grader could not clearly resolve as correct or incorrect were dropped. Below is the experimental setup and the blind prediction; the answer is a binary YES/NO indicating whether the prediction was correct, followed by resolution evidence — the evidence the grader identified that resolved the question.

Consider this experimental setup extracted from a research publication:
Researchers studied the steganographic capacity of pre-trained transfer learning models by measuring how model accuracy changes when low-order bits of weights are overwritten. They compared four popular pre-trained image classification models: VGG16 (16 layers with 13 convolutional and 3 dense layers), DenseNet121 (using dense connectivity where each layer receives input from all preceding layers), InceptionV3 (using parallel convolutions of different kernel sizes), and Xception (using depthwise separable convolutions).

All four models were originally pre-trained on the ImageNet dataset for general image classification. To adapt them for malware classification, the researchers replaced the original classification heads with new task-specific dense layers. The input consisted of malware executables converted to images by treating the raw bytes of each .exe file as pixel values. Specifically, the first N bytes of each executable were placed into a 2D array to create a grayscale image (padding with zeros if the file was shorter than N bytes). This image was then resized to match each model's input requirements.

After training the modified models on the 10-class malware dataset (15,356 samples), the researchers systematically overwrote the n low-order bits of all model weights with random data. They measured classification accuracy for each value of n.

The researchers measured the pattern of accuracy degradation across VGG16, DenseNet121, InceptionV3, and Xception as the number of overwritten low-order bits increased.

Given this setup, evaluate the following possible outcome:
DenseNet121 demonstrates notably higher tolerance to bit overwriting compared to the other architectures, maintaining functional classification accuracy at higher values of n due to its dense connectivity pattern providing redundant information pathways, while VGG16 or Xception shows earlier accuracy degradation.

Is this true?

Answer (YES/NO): NO